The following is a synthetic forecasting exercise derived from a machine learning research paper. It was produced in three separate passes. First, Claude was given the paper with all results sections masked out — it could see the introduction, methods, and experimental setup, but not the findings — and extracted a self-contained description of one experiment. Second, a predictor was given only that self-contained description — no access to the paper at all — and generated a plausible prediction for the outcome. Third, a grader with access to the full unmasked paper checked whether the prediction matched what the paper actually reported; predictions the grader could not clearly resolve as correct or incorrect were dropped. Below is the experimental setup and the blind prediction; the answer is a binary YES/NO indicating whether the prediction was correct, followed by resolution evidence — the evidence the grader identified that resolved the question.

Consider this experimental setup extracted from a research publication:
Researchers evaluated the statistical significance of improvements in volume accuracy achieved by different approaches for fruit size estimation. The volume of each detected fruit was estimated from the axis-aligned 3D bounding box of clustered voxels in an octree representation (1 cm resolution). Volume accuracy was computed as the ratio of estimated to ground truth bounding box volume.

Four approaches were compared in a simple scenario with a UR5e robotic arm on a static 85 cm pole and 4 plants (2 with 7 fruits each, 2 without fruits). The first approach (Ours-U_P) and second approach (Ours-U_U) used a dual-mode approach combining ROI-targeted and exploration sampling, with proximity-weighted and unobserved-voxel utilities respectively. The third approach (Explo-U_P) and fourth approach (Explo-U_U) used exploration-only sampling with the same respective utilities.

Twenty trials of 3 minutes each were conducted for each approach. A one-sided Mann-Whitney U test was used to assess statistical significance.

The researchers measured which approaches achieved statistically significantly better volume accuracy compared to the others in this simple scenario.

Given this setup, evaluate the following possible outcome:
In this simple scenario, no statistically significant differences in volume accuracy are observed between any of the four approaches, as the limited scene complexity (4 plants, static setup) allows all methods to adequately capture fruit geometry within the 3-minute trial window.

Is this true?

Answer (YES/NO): NO